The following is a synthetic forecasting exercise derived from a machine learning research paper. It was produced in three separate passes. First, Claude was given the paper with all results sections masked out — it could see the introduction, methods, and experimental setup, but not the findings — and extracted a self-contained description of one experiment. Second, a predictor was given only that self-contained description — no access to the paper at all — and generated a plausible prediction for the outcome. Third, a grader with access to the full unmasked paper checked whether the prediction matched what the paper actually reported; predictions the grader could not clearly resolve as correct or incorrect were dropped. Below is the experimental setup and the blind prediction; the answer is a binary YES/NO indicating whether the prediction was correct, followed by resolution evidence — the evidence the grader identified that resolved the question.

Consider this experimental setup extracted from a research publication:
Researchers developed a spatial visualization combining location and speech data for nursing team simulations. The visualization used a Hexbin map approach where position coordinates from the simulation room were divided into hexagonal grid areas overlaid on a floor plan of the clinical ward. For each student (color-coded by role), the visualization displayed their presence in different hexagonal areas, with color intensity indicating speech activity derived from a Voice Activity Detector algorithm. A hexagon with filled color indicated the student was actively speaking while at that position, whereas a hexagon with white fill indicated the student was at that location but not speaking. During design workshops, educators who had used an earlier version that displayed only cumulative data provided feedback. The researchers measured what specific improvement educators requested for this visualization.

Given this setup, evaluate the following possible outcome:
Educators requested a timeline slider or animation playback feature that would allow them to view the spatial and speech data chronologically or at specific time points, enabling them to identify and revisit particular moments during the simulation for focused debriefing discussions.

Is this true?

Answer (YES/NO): NO